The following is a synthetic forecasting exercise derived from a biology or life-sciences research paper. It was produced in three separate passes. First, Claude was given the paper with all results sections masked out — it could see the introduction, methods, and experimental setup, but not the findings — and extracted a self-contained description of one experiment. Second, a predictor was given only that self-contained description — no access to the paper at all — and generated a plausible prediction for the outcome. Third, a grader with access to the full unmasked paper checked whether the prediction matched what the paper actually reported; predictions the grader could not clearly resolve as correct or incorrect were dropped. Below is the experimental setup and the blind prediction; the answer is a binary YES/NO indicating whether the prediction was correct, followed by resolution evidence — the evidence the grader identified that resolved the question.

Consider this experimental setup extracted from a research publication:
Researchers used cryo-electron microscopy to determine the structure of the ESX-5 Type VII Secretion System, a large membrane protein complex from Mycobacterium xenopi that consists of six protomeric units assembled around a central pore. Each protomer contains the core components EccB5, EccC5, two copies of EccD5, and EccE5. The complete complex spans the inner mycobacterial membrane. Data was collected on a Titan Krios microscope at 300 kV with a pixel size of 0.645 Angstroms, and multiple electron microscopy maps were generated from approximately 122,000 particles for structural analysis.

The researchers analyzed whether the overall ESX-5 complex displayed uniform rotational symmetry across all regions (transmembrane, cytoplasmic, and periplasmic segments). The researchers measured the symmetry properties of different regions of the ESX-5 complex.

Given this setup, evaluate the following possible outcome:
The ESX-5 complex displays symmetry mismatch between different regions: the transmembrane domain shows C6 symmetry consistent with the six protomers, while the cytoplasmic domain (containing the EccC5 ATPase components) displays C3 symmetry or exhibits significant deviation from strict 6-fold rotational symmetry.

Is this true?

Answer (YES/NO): NO